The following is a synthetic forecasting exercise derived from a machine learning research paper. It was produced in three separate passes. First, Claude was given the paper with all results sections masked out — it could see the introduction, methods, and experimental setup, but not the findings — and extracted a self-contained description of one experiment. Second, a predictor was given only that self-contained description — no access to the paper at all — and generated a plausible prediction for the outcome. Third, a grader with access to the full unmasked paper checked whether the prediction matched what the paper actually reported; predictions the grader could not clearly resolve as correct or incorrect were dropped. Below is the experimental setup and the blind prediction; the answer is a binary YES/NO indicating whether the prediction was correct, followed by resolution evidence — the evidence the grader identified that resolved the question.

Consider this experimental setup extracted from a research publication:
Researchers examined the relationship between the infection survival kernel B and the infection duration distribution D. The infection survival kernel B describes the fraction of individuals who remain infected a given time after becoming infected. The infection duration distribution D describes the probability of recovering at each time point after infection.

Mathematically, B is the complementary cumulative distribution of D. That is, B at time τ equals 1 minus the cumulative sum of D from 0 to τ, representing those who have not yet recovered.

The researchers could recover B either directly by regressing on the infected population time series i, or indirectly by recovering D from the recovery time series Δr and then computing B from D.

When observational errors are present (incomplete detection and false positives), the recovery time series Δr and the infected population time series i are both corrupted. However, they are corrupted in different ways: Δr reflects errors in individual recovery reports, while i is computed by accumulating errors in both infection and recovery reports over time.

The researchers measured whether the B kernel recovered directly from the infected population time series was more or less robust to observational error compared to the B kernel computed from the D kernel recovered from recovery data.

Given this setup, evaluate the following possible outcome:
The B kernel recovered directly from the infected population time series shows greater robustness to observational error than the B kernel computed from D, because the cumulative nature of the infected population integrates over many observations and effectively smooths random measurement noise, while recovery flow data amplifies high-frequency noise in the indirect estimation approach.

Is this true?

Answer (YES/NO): NO